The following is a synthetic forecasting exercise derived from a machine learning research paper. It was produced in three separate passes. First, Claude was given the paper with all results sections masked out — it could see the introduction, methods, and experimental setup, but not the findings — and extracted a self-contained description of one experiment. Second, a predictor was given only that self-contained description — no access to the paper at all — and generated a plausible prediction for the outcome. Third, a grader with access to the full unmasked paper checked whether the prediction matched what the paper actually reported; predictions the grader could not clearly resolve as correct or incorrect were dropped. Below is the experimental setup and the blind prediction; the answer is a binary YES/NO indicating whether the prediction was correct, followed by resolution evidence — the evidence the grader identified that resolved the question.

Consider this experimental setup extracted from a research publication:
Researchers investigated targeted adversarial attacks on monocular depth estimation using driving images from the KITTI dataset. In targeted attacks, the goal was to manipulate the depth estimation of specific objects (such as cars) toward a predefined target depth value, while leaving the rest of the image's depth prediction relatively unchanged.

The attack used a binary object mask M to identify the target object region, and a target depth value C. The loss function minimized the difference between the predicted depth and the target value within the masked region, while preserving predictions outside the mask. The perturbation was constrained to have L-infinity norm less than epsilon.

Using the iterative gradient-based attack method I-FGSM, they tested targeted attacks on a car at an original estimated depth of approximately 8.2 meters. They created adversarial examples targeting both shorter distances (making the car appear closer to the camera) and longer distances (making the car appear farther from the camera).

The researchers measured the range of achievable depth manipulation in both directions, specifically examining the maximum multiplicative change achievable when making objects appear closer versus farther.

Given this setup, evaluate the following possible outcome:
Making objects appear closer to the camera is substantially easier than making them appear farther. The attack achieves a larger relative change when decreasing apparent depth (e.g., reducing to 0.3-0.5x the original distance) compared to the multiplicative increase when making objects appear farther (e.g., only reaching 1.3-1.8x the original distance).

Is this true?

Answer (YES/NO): NO